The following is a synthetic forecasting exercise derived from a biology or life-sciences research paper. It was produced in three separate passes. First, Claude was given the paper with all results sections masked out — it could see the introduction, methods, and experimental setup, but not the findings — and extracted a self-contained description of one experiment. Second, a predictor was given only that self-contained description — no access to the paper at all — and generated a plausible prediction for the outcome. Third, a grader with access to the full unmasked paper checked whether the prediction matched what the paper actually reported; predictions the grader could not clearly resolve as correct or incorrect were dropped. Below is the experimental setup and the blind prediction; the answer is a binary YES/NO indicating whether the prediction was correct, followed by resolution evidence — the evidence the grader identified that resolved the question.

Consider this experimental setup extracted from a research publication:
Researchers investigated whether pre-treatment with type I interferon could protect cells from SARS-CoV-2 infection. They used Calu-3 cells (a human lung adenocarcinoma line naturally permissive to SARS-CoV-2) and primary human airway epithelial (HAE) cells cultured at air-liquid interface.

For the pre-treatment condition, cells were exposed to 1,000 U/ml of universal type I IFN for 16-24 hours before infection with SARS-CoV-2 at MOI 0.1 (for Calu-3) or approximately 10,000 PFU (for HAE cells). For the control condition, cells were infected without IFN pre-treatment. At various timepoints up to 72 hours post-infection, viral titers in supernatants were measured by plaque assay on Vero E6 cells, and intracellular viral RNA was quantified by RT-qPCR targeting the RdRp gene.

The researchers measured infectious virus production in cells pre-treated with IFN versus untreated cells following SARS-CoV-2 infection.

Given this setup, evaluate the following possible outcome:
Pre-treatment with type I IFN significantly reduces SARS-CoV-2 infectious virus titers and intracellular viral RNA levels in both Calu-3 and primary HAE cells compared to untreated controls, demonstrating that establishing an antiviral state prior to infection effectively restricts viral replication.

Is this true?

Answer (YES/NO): YES